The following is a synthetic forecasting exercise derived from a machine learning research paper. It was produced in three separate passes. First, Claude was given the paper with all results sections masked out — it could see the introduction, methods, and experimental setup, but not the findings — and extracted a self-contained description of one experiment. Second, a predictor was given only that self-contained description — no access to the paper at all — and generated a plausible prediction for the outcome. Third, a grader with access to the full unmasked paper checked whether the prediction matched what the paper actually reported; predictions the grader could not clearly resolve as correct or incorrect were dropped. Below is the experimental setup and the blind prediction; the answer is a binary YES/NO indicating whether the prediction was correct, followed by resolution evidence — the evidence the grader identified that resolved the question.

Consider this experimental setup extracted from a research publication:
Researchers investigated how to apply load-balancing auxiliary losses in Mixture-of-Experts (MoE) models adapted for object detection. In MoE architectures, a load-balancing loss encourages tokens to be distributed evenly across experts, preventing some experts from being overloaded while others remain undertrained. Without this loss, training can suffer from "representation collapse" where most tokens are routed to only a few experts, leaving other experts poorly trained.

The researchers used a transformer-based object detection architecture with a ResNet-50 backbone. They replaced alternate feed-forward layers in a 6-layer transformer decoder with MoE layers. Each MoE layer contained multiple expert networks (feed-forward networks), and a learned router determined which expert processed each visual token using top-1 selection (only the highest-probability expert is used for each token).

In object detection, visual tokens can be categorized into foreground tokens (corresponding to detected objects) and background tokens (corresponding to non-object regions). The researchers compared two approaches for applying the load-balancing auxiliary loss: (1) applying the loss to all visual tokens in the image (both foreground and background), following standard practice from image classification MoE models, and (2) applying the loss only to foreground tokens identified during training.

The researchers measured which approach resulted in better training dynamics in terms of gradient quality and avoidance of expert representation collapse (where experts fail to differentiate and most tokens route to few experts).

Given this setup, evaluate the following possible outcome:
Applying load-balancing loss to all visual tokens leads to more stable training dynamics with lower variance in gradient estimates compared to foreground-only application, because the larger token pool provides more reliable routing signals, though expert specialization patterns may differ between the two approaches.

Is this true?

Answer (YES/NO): NO